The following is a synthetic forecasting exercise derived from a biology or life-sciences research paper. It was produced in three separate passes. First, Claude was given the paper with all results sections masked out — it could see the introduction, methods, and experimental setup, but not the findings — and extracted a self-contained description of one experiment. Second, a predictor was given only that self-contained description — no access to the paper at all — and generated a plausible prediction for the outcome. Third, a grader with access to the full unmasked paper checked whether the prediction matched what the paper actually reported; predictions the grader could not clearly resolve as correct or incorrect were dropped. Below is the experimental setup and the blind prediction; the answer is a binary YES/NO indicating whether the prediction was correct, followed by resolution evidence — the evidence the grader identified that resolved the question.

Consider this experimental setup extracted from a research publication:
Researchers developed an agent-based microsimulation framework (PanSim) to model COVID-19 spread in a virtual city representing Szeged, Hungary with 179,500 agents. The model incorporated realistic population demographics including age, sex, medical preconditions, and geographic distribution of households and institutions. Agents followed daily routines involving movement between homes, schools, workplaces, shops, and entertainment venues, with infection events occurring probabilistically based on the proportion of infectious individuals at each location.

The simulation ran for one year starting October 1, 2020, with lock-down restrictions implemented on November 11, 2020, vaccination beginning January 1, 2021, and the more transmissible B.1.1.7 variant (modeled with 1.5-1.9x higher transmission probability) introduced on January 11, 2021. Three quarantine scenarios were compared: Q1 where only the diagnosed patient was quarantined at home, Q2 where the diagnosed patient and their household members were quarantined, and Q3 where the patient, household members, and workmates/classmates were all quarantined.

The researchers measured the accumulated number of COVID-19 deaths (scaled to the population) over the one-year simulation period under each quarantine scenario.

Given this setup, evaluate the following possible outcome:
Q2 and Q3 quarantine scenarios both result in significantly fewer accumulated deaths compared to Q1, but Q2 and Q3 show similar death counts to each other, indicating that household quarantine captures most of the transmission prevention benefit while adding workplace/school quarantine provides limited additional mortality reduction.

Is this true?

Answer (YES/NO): NO